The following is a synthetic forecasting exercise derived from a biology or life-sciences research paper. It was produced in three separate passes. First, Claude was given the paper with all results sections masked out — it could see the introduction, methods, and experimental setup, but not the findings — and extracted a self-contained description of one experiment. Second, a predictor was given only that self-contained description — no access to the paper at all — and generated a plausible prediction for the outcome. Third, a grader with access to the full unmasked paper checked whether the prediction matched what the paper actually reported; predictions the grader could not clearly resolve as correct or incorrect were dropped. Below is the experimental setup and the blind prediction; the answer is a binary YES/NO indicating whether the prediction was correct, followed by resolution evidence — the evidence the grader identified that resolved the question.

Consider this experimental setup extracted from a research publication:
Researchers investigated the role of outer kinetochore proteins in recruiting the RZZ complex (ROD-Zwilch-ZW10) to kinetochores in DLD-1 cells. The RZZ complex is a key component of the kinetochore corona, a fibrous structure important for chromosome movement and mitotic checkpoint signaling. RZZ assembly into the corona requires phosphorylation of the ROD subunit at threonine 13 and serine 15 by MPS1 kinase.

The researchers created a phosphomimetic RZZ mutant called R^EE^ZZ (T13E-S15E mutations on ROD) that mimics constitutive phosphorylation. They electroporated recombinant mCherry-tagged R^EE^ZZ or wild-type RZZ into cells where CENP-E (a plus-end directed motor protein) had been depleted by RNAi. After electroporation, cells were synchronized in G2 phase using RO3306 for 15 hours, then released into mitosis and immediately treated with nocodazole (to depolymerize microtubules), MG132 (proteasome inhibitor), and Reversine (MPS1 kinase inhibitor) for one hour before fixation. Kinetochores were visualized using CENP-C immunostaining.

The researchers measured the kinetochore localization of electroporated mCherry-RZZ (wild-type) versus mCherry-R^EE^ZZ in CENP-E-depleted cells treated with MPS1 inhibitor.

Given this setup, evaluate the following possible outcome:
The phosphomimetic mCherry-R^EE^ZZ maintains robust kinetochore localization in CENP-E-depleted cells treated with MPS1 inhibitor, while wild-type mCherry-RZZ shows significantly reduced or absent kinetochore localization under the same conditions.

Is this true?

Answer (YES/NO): YES